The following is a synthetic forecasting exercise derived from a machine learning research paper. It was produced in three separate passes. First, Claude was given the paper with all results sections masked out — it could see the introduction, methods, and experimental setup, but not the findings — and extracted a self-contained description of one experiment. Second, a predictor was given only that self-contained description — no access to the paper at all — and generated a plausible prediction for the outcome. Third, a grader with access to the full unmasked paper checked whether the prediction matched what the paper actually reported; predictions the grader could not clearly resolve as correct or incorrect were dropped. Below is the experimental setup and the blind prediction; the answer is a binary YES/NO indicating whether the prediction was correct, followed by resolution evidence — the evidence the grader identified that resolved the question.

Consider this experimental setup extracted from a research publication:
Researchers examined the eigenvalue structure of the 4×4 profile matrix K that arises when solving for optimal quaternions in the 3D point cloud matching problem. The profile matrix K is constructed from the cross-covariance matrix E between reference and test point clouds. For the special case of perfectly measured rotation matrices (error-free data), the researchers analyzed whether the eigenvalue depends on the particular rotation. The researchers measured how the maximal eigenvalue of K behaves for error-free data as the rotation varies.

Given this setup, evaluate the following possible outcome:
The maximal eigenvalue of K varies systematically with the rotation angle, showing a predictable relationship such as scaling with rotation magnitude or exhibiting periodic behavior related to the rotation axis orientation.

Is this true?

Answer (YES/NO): NO